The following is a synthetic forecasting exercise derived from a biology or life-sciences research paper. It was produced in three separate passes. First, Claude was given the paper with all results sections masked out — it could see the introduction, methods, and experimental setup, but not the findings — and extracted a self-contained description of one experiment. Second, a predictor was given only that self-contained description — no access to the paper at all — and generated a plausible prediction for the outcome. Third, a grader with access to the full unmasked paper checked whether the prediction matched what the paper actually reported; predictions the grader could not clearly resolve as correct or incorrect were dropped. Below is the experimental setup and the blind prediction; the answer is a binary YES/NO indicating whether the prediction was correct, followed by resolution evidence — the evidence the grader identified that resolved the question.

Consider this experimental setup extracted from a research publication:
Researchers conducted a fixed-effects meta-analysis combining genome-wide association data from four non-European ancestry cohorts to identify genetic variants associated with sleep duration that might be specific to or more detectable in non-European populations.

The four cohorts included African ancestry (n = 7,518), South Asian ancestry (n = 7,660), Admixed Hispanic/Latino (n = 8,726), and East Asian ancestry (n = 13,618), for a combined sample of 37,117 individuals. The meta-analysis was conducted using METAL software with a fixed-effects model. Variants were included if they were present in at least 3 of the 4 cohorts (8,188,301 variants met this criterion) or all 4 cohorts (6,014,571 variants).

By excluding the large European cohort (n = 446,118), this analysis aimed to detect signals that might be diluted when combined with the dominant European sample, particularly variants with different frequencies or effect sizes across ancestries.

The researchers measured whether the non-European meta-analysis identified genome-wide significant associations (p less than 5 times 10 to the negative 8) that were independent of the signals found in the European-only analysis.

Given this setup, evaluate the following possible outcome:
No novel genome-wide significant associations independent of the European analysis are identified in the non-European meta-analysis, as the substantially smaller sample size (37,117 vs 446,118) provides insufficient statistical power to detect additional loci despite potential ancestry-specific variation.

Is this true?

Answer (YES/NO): YES